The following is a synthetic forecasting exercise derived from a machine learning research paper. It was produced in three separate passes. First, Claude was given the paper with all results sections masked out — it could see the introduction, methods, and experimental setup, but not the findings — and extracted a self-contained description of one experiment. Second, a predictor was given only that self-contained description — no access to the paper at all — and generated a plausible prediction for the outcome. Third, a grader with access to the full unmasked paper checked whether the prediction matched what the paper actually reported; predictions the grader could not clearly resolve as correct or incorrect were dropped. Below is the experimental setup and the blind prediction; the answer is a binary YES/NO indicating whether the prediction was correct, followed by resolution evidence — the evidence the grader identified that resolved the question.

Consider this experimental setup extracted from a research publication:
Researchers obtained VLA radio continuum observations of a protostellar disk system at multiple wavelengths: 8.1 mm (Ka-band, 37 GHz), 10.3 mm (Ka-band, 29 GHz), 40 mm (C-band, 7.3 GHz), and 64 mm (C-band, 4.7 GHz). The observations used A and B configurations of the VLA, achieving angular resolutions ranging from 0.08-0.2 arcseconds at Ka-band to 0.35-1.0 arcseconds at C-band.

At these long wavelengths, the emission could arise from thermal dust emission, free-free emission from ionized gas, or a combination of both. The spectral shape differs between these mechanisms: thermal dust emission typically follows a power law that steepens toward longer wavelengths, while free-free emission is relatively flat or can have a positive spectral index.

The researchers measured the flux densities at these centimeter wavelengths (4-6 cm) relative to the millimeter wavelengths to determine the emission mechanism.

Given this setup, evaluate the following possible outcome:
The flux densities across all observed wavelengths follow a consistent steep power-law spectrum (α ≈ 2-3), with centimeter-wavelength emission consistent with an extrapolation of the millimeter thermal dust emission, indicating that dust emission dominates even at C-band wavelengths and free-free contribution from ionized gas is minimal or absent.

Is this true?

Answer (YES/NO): NO